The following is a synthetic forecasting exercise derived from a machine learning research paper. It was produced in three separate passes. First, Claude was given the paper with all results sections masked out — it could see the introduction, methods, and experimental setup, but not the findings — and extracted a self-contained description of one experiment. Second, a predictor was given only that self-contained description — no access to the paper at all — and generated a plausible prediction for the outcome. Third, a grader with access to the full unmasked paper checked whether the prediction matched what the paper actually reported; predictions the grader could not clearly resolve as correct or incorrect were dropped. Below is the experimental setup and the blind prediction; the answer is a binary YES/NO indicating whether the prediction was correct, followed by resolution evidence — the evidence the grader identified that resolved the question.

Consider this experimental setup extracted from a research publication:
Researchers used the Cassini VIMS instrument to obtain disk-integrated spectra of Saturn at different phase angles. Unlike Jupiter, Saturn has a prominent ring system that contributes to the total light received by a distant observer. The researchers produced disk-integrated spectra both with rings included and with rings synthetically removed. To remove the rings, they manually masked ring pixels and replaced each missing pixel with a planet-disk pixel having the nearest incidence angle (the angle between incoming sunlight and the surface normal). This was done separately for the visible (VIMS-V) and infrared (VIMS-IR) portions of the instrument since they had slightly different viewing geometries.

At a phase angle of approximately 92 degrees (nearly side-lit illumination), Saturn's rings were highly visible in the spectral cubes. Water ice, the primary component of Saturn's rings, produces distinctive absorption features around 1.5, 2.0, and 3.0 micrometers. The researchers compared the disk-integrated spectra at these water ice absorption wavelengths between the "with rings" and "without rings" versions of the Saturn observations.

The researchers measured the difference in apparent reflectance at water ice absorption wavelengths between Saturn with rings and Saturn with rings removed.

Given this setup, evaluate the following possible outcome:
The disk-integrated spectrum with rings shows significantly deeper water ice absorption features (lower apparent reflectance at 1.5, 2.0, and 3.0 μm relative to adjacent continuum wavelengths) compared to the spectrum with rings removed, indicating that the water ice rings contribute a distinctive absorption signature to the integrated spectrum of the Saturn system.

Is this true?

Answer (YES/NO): NO